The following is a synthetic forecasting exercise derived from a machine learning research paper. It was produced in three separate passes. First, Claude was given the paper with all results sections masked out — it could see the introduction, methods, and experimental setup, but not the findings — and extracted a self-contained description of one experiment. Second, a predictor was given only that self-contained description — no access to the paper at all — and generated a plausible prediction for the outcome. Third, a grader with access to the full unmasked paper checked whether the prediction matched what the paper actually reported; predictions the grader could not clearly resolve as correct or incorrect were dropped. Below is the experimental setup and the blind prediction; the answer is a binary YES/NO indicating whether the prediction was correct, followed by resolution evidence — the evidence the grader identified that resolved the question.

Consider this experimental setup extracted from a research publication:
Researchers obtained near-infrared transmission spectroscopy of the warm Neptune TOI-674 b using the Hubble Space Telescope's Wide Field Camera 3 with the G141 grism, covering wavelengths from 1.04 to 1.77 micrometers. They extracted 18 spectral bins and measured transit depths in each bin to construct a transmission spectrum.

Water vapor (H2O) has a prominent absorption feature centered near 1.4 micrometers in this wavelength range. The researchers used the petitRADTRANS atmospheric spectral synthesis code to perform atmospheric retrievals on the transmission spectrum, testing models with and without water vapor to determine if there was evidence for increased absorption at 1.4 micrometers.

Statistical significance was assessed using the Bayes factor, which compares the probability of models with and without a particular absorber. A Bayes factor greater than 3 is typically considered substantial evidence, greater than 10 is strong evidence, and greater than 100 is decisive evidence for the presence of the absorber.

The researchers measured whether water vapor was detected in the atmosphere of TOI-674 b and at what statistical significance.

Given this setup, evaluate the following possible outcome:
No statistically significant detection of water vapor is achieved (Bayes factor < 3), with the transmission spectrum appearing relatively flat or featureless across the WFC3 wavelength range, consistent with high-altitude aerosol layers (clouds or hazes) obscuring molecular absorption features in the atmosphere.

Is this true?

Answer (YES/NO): NO